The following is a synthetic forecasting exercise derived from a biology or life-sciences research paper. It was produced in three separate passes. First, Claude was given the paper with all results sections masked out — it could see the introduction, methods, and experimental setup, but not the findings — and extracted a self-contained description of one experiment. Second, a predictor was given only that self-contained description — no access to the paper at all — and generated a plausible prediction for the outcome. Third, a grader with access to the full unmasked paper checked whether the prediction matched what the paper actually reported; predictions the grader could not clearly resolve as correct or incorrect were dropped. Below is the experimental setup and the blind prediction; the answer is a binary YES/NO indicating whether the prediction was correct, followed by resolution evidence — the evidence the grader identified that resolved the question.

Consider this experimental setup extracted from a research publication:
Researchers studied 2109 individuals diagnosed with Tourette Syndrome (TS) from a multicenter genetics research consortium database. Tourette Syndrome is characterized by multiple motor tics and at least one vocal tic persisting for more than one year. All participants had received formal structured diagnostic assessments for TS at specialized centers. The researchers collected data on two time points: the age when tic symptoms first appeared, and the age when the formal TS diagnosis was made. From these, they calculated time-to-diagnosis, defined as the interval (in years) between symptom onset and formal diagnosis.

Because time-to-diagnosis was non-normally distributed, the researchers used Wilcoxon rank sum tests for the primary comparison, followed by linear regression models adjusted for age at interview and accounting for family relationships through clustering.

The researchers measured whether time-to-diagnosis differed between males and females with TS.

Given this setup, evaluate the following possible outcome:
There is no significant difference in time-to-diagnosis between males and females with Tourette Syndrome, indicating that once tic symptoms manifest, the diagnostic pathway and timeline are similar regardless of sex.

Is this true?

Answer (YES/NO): NO